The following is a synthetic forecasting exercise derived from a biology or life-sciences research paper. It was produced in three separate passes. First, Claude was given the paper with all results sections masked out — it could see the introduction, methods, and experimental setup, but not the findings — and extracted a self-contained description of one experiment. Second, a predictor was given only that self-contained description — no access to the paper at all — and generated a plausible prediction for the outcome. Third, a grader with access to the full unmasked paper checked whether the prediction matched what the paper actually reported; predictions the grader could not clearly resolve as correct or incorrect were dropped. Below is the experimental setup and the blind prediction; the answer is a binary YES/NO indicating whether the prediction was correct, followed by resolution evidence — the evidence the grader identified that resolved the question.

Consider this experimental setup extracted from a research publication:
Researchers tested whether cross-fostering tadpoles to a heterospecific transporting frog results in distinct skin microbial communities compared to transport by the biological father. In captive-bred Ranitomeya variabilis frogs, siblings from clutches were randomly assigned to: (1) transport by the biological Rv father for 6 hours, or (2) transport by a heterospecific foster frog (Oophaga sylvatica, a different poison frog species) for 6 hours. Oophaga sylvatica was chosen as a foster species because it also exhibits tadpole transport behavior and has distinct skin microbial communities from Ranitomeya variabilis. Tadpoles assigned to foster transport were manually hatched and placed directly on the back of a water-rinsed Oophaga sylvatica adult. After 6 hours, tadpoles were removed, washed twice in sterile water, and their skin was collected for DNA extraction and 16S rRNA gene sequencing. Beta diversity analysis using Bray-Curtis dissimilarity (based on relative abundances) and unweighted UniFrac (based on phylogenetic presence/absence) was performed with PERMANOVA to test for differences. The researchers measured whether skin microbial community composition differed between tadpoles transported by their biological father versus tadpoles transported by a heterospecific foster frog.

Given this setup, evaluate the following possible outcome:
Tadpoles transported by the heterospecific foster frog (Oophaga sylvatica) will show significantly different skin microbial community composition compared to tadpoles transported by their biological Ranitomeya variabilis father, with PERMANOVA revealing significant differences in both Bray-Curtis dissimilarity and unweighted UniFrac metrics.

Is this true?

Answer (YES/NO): YES